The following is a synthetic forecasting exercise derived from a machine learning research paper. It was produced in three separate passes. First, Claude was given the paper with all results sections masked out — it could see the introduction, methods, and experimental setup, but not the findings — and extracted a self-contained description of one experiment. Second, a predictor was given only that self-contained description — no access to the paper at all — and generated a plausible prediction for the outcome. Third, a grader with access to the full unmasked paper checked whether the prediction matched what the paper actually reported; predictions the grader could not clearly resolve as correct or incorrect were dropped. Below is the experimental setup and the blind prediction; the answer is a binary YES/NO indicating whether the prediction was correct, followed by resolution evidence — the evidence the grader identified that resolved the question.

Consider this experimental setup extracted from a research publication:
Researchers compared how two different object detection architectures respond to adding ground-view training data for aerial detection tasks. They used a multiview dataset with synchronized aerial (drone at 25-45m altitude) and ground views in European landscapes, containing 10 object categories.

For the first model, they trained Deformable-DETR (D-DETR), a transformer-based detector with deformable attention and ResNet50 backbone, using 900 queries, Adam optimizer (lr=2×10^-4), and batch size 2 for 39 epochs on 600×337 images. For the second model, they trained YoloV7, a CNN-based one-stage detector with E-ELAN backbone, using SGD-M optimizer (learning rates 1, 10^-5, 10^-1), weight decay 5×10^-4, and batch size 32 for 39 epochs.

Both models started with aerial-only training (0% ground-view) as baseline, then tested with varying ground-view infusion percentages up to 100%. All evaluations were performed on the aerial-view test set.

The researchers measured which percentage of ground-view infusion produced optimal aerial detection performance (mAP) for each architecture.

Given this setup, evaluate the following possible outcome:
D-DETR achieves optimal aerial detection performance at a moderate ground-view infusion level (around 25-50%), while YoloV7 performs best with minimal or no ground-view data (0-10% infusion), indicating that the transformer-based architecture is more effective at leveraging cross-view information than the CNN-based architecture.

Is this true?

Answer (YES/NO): NO